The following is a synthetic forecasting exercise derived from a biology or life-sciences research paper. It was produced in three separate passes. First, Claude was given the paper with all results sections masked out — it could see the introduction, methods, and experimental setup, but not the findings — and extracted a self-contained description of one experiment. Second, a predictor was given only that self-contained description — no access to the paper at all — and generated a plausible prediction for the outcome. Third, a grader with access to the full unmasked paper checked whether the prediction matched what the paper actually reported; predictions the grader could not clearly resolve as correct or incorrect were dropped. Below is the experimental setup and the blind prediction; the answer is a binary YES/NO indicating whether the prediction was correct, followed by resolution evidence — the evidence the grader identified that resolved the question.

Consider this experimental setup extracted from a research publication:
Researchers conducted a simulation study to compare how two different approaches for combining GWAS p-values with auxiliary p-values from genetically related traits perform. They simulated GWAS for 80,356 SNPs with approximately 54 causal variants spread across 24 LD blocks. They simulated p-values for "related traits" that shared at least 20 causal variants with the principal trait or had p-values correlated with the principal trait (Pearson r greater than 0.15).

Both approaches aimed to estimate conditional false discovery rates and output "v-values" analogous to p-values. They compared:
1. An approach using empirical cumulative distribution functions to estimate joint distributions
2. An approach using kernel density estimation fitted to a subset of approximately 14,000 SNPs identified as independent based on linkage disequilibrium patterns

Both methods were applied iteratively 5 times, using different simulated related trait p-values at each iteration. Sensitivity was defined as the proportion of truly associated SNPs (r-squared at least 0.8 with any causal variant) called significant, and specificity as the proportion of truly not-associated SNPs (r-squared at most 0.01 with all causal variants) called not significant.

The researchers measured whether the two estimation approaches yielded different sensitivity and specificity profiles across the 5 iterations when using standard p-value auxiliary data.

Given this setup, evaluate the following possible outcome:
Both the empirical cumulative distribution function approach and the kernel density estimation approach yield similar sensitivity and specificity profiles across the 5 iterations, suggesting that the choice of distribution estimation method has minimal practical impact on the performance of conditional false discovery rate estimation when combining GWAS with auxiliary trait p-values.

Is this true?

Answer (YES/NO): NO